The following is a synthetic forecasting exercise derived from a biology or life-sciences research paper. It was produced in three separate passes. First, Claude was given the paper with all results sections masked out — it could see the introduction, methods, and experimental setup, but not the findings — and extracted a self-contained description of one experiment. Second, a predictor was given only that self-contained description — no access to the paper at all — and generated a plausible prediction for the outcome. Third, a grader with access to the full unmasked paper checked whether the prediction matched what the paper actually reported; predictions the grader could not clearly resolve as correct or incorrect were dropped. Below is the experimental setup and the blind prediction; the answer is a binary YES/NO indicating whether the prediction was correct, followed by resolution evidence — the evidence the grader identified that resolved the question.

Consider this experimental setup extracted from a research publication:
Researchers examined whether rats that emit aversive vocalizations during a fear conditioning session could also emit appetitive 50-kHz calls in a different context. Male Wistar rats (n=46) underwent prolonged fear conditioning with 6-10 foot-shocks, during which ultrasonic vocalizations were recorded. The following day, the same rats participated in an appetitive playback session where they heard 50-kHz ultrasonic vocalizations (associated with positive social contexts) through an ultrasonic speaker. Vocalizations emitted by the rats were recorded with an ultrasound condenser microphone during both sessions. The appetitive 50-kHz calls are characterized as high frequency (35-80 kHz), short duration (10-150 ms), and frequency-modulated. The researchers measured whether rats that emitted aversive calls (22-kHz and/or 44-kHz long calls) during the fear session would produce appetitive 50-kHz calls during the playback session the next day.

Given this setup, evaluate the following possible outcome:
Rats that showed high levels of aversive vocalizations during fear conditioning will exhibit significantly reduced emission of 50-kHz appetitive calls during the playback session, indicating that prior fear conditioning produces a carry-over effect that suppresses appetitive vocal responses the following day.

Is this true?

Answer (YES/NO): NO